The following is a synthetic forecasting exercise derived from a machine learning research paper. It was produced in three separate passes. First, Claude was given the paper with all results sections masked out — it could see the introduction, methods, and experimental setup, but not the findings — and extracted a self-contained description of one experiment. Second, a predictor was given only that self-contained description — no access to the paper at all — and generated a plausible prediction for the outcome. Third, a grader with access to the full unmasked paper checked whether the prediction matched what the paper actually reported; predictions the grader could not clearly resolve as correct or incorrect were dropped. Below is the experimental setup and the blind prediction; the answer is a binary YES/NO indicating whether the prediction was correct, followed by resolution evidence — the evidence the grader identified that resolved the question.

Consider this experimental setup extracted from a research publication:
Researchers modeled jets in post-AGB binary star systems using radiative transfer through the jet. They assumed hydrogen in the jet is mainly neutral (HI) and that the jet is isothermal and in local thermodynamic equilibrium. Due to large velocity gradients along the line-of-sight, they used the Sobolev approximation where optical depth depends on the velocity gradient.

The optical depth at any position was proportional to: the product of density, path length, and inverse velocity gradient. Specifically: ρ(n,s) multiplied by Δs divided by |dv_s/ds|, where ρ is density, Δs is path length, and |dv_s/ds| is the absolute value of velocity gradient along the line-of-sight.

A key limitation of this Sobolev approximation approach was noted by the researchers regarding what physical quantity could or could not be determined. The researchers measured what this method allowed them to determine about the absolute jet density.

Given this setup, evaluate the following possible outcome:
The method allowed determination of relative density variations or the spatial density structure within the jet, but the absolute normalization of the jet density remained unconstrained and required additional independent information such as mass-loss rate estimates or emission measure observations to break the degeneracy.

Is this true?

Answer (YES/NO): YES